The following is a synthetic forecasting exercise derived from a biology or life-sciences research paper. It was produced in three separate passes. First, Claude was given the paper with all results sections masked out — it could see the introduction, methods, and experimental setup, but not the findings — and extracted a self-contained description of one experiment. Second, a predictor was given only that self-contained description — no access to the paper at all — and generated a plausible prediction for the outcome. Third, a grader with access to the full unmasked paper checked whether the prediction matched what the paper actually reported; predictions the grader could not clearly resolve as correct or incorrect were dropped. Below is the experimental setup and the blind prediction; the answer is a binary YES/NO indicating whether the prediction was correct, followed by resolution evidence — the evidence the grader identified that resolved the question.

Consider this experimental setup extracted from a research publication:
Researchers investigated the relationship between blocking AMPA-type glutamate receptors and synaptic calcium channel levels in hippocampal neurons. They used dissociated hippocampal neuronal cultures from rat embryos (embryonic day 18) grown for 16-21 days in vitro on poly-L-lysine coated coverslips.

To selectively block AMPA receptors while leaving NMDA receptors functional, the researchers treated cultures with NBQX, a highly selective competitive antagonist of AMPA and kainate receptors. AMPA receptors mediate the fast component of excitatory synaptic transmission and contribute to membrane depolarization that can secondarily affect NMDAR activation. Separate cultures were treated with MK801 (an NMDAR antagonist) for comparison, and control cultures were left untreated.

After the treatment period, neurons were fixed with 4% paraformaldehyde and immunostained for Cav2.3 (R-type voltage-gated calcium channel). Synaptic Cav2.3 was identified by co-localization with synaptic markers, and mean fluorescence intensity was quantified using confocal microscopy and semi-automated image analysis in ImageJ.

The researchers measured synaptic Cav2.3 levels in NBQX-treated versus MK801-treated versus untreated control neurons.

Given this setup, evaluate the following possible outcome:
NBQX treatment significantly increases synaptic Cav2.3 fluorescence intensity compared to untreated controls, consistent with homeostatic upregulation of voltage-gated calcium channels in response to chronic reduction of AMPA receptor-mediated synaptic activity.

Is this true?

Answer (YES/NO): NO